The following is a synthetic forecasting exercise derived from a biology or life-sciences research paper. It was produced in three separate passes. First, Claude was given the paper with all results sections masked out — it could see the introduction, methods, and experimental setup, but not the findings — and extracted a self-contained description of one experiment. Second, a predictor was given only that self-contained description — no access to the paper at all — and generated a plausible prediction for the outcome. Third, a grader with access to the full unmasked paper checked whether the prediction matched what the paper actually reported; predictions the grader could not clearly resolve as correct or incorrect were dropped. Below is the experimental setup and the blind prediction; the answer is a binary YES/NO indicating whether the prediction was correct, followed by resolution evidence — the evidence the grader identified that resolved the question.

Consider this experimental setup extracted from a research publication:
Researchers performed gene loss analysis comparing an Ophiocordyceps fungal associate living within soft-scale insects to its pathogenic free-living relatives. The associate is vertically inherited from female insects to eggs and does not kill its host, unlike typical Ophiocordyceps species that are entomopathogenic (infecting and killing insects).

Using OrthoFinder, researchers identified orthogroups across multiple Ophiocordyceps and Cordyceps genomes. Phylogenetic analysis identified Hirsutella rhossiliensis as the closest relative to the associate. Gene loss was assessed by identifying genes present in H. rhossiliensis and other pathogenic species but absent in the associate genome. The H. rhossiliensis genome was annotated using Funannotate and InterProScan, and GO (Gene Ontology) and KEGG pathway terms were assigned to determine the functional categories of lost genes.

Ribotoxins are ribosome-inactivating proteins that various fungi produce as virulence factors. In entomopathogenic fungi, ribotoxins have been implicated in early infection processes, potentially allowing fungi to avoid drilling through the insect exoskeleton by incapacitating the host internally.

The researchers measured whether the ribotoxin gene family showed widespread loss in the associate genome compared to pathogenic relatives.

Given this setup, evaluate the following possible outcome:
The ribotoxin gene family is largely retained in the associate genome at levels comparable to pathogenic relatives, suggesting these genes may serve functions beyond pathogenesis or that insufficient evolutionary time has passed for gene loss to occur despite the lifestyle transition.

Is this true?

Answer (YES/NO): YES